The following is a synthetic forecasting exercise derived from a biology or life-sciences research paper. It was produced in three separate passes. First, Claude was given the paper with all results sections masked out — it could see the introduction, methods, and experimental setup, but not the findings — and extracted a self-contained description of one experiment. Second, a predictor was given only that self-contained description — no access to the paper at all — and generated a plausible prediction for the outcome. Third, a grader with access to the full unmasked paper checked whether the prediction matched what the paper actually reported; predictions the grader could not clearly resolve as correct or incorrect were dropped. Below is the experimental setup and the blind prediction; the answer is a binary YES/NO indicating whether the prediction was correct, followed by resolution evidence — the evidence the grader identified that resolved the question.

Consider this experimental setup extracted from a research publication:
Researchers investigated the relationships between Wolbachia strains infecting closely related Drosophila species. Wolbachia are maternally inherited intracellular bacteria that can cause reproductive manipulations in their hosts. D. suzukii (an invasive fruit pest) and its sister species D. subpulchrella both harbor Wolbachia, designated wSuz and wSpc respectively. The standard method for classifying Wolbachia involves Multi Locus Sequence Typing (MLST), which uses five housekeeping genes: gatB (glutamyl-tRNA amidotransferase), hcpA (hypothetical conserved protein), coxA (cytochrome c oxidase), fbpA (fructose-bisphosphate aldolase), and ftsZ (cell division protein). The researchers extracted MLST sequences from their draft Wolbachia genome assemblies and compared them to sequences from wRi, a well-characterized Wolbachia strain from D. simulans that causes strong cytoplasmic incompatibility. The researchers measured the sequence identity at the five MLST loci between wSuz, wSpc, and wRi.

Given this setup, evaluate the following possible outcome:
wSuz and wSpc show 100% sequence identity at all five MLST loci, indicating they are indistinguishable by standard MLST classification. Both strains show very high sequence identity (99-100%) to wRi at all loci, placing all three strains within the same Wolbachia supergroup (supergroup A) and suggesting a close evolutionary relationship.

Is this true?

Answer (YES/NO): YES